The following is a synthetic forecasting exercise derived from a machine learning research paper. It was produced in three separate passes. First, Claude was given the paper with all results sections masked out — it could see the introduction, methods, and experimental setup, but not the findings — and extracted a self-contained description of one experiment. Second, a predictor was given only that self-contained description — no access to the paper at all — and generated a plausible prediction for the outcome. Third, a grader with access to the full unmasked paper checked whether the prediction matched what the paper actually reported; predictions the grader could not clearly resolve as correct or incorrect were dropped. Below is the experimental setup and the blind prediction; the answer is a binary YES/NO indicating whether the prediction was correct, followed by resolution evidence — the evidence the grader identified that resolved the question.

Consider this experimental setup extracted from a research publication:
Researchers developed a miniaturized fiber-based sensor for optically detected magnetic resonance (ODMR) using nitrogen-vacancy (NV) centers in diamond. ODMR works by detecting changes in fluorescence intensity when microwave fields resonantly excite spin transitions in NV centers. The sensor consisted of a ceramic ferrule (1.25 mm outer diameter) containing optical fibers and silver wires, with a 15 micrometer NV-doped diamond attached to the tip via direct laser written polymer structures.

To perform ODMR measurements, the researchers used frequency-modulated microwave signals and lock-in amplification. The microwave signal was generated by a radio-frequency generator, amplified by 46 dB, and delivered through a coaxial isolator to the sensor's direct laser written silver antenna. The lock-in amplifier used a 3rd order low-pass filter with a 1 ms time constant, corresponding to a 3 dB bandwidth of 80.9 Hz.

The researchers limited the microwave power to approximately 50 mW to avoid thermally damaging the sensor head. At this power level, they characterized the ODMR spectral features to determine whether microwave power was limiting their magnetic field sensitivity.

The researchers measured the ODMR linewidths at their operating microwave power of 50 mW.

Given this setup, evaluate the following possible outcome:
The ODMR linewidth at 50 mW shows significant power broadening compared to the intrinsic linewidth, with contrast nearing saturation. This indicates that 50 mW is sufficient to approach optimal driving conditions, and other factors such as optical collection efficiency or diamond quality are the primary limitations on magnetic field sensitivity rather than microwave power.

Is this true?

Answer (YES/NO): YES